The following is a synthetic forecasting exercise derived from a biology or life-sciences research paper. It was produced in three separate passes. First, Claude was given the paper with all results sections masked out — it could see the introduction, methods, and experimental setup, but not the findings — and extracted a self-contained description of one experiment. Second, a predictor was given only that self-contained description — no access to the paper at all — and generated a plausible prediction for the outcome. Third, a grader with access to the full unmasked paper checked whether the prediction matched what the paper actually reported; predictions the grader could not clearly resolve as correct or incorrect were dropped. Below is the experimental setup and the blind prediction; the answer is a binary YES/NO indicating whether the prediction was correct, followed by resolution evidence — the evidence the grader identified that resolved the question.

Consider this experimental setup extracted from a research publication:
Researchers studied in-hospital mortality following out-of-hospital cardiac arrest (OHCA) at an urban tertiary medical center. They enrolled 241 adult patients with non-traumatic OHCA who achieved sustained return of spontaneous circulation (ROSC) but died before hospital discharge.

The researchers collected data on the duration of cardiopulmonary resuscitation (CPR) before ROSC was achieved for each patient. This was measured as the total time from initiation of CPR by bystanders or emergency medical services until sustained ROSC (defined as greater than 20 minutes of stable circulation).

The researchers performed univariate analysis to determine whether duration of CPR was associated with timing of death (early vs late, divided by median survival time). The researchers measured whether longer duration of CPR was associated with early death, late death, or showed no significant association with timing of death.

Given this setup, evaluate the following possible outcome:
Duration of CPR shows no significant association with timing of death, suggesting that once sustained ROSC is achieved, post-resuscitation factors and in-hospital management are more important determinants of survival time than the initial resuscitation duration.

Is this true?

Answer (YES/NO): NO